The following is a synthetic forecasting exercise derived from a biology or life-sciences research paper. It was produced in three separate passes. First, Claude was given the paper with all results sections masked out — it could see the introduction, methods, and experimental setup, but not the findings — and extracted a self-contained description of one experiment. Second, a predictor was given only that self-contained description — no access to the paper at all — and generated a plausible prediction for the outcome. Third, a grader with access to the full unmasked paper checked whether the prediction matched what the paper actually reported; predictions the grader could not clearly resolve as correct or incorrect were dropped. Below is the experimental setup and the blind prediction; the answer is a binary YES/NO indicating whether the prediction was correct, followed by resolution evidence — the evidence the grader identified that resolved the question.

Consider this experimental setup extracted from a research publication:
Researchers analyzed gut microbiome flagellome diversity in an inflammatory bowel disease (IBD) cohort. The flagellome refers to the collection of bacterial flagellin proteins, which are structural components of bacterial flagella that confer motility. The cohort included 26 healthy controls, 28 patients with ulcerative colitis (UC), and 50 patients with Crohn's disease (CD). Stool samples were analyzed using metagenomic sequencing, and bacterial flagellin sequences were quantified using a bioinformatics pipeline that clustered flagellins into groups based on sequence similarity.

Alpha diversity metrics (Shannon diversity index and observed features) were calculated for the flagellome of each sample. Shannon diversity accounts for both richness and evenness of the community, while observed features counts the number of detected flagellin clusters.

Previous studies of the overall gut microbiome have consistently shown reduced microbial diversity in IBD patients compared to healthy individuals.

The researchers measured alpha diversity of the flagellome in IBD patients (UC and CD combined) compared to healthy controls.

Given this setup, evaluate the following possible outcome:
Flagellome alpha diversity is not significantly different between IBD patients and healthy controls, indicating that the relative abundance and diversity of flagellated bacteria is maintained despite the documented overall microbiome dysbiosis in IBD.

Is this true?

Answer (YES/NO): NO